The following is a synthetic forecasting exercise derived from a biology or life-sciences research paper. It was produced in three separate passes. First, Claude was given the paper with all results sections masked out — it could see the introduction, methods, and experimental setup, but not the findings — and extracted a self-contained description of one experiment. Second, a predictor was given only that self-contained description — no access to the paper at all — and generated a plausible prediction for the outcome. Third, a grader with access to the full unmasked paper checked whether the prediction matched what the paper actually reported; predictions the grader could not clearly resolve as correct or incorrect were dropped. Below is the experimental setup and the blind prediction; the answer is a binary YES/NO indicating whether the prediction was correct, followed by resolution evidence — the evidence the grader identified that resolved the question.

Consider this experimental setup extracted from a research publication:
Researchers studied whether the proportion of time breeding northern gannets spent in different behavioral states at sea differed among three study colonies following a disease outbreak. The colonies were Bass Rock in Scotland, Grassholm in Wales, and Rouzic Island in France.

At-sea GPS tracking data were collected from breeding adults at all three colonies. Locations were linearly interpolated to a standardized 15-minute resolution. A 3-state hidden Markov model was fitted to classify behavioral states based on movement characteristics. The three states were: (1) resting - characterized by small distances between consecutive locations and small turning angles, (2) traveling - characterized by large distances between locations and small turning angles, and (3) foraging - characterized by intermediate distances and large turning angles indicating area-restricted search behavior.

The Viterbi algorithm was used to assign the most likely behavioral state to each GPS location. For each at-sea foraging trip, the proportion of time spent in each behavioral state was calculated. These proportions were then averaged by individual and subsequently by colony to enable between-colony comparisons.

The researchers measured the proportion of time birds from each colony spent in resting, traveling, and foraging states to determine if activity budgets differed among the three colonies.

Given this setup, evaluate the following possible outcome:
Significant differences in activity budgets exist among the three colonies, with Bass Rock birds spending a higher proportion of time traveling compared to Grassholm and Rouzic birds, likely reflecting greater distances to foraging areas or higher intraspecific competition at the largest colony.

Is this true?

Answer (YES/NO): NO